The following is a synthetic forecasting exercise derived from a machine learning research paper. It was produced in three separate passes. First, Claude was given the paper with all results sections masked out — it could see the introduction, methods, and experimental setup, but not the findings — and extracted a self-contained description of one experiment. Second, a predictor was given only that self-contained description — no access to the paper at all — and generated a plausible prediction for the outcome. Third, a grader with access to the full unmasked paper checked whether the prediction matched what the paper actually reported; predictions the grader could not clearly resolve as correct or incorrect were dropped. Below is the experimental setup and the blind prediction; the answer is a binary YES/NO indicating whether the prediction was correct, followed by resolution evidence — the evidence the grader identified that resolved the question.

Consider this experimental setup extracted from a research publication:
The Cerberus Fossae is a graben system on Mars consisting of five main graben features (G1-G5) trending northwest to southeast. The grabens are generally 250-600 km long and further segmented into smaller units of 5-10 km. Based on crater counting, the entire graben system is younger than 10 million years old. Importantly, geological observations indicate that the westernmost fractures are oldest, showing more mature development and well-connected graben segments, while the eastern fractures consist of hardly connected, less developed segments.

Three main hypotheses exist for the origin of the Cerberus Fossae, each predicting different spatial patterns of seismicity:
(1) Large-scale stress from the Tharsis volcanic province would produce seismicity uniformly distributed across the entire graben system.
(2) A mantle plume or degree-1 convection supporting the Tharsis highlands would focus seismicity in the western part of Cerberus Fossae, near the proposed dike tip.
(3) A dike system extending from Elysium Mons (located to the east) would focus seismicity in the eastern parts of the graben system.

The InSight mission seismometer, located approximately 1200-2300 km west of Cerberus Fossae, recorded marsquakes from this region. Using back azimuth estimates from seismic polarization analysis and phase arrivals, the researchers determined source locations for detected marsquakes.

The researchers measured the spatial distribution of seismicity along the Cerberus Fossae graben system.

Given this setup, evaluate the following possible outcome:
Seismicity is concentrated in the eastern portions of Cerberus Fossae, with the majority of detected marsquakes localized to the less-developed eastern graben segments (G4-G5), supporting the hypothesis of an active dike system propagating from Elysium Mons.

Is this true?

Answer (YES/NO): NO